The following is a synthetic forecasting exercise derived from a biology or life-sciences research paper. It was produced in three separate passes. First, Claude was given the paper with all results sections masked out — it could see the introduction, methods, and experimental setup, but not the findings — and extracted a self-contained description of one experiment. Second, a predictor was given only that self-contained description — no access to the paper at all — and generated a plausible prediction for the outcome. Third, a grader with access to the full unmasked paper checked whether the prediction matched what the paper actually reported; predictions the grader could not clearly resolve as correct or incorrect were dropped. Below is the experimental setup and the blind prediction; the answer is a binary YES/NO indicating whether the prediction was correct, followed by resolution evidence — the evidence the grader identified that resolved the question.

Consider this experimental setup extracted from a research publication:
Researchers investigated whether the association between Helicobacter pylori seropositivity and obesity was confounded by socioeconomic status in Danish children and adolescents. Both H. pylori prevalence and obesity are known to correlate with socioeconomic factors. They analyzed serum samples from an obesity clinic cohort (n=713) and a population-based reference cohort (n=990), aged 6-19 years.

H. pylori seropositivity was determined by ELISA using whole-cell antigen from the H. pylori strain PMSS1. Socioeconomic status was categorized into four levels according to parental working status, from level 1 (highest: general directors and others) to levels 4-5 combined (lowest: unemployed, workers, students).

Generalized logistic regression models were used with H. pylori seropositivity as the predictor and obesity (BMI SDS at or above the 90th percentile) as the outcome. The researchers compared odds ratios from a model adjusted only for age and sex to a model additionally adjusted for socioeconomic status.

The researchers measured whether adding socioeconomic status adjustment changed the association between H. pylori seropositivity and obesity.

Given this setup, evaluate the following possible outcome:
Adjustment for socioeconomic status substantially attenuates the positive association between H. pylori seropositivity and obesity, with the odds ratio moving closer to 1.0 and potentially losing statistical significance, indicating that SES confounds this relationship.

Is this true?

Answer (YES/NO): NO